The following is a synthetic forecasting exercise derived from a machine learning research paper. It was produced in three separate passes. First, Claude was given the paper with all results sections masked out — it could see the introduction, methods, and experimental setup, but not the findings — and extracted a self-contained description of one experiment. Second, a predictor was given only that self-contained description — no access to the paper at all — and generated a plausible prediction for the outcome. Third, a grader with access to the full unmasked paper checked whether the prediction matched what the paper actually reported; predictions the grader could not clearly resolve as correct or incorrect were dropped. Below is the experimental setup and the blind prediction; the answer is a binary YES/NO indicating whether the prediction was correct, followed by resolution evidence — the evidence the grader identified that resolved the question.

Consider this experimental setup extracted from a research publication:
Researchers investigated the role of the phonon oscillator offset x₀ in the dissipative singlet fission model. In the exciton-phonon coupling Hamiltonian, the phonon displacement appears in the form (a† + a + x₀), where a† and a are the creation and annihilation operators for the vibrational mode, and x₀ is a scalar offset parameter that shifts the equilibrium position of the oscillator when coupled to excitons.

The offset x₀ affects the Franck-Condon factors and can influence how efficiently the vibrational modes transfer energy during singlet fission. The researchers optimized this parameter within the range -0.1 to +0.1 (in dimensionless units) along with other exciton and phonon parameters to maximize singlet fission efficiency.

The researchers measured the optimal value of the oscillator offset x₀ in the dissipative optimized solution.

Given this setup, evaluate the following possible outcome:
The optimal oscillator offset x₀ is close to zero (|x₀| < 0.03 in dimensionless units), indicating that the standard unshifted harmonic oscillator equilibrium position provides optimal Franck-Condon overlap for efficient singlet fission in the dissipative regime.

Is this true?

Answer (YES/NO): NO